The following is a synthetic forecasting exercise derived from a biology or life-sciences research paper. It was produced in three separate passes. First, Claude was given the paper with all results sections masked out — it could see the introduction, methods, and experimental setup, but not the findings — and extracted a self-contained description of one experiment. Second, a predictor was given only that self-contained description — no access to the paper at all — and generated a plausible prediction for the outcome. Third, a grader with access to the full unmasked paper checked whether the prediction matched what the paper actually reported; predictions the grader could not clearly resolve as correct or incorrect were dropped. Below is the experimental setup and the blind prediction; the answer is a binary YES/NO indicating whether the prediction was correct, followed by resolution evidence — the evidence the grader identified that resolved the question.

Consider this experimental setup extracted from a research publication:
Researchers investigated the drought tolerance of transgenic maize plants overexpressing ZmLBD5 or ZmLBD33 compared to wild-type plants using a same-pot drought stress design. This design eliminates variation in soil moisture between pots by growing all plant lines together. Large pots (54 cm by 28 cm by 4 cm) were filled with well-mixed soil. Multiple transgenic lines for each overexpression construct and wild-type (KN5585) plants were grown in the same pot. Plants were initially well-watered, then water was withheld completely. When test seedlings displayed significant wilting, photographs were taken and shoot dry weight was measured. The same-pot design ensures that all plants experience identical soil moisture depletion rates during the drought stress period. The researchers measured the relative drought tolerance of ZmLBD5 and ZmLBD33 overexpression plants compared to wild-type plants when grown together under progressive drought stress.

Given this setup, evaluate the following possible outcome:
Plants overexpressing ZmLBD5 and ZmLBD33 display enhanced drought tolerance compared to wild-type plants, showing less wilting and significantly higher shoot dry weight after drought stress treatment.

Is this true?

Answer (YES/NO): NO